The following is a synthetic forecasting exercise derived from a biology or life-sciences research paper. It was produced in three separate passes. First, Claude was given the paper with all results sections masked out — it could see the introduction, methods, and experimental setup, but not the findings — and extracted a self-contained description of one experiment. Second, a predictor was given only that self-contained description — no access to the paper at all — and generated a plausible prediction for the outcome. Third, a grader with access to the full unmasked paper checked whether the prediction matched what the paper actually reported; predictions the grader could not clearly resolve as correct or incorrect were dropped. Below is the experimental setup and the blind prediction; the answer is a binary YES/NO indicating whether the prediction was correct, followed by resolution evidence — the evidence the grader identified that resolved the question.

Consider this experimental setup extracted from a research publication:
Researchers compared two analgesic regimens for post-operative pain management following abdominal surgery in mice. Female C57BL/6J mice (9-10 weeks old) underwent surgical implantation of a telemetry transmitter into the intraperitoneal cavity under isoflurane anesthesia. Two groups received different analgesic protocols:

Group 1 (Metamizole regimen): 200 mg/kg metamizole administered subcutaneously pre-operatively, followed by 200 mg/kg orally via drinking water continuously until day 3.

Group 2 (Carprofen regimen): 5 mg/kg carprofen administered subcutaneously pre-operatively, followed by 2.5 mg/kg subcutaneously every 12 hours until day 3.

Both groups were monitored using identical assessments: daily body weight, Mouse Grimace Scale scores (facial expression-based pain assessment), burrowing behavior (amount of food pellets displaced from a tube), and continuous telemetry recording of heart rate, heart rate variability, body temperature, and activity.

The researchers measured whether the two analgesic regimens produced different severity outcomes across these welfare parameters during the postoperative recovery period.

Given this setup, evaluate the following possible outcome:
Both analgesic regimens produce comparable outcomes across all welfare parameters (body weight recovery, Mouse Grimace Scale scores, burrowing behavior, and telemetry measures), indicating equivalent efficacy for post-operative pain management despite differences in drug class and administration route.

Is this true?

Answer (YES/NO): YES